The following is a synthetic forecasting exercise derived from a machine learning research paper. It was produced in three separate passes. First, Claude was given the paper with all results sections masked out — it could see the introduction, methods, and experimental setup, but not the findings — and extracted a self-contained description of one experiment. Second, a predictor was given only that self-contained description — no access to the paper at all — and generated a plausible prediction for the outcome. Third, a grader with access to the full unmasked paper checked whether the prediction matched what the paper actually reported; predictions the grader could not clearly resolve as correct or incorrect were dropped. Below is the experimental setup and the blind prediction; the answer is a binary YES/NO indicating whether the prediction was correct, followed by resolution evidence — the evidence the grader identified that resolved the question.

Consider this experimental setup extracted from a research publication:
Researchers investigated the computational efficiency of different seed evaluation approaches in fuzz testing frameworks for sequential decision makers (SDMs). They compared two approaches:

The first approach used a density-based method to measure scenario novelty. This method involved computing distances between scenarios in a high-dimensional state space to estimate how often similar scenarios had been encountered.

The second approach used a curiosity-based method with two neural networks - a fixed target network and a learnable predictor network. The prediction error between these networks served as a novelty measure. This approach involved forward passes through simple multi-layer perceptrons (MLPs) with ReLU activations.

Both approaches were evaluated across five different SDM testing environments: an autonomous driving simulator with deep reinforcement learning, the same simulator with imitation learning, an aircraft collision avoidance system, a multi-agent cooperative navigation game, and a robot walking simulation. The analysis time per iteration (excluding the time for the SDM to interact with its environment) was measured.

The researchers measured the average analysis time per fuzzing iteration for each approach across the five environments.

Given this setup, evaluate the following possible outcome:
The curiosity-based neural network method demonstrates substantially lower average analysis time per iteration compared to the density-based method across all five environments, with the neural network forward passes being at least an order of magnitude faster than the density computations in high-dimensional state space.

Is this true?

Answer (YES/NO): NO